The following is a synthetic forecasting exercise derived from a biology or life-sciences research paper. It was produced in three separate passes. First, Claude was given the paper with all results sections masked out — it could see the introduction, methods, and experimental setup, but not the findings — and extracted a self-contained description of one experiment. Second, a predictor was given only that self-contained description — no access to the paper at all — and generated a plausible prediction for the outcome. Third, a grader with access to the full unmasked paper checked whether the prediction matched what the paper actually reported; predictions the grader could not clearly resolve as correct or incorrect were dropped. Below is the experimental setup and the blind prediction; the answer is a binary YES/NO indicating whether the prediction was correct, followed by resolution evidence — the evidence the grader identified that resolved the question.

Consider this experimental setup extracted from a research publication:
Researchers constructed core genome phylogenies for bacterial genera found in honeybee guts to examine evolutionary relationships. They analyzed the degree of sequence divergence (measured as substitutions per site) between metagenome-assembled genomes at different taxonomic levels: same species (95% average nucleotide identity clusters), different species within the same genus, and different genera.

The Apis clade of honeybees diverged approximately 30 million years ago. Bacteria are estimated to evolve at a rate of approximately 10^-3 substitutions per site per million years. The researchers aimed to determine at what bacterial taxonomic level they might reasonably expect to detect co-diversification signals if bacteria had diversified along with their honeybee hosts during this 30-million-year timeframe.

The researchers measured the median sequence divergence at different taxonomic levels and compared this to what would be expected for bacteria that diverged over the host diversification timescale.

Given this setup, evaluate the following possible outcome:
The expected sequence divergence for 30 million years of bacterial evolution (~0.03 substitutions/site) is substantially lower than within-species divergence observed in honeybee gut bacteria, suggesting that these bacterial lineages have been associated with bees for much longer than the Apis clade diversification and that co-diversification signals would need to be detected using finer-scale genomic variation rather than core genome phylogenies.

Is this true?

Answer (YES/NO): NO